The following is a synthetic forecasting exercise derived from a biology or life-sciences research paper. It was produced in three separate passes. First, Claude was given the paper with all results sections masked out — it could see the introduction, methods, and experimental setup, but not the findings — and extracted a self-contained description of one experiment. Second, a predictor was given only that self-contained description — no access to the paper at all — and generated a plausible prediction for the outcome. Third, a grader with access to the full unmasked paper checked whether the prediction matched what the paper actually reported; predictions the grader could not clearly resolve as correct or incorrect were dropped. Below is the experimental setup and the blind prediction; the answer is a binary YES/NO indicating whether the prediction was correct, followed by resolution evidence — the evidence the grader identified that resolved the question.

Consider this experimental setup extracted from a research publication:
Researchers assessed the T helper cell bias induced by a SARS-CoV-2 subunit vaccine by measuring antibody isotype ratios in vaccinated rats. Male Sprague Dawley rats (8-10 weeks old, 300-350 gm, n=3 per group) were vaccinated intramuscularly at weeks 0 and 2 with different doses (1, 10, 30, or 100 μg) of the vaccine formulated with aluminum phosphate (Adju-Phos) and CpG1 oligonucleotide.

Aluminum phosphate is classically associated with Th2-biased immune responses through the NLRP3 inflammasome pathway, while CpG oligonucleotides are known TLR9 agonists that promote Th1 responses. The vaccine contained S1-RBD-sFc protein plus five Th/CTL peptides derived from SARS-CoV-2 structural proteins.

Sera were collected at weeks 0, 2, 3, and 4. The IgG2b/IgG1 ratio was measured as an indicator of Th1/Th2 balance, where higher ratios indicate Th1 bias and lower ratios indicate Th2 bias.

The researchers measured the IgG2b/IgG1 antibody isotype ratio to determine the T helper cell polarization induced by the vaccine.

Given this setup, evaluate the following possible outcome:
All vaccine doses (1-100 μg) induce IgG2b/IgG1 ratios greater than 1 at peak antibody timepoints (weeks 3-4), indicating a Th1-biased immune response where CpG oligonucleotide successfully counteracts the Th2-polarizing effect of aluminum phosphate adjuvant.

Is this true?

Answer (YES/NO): NO